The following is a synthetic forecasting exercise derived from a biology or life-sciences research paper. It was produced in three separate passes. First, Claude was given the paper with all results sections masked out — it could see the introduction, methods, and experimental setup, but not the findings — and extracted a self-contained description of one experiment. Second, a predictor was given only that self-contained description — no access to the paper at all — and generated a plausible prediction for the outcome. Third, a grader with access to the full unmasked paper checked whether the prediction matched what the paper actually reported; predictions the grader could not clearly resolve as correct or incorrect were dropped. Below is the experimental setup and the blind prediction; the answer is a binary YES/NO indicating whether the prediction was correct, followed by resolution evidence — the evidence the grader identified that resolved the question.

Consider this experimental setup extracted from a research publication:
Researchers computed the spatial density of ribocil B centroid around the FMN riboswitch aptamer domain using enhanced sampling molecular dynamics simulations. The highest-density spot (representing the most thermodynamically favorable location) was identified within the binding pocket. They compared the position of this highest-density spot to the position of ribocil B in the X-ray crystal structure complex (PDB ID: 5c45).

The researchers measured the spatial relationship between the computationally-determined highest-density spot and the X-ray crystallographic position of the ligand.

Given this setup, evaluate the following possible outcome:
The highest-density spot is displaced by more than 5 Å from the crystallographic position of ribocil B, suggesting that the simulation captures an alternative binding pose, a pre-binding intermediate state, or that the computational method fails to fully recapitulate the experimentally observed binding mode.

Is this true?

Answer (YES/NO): NO